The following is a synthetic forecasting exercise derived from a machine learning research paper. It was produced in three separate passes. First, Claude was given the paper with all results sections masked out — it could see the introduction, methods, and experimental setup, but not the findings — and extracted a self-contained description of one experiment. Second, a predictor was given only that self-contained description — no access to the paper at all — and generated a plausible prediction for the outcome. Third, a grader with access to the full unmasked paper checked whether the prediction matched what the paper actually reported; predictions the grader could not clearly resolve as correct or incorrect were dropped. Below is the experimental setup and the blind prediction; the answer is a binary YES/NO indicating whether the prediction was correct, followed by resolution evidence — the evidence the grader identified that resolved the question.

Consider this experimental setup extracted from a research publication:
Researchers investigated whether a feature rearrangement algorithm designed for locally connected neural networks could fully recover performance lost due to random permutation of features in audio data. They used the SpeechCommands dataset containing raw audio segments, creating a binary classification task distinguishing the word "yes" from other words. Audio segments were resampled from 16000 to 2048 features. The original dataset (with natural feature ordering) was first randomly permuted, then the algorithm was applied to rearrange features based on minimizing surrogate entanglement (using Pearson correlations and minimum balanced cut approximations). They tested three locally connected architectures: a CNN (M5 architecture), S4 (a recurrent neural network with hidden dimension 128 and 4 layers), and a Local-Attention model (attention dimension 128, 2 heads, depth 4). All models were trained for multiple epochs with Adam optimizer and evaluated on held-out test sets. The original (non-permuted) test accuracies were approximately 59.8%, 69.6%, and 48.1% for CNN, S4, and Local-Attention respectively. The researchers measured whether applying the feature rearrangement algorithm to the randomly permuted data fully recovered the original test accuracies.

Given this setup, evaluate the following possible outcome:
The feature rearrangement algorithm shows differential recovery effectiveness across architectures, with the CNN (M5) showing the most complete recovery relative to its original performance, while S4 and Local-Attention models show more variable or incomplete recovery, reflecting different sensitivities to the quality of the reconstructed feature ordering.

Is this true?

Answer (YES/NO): NO